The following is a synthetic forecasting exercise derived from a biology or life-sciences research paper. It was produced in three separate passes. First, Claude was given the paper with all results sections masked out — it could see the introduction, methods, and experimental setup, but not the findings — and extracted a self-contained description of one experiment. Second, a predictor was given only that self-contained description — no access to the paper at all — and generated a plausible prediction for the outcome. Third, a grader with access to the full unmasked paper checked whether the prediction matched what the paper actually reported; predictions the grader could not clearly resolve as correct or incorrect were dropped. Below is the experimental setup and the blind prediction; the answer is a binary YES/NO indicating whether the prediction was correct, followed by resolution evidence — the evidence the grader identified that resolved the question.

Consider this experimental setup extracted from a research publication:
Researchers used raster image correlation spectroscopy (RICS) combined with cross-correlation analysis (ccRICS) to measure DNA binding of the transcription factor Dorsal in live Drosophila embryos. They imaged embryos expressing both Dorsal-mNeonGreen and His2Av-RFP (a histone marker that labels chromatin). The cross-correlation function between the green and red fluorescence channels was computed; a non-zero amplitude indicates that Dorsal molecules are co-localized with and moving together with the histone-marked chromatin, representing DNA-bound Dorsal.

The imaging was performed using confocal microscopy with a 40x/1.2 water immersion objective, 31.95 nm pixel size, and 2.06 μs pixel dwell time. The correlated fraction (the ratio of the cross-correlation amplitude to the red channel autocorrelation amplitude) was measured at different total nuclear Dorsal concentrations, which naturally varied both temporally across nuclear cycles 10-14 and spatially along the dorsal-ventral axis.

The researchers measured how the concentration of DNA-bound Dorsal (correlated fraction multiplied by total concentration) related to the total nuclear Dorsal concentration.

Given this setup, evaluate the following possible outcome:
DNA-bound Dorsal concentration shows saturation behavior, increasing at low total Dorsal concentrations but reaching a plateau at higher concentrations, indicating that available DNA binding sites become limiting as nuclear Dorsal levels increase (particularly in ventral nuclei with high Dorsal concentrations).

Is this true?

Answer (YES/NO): NO